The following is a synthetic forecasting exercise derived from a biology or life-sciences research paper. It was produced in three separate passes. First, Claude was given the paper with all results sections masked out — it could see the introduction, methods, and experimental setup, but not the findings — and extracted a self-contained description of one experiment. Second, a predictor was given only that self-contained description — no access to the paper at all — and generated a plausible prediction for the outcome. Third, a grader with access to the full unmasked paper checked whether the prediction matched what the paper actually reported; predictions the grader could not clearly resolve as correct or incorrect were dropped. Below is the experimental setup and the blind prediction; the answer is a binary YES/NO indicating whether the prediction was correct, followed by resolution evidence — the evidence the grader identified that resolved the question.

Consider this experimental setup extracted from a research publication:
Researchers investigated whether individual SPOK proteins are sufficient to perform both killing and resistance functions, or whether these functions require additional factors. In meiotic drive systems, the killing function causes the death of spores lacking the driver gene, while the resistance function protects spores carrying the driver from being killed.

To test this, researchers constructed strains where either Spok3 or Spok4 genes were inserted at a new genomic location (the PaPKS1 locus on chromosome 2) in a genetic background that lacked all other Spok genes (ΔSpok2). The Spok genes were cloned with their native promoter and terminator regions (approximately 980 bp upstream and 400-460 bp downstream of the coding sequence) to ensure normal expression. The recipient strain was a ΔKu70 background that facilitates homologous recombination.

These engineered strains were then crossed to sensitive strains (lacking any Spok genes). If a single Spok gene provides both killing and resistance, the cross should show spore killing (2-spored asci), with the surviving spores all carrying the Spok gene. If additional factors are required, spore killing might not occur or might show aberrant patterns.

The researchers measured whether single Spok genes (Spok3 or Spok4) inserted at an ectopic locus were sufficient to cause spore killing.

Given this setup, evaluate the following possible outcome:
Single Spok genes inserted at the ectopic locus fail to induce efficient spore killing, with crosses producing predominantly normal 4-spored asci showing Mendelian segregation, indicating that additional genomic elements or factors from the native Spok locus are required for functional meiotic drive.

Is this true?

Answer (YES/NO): NO